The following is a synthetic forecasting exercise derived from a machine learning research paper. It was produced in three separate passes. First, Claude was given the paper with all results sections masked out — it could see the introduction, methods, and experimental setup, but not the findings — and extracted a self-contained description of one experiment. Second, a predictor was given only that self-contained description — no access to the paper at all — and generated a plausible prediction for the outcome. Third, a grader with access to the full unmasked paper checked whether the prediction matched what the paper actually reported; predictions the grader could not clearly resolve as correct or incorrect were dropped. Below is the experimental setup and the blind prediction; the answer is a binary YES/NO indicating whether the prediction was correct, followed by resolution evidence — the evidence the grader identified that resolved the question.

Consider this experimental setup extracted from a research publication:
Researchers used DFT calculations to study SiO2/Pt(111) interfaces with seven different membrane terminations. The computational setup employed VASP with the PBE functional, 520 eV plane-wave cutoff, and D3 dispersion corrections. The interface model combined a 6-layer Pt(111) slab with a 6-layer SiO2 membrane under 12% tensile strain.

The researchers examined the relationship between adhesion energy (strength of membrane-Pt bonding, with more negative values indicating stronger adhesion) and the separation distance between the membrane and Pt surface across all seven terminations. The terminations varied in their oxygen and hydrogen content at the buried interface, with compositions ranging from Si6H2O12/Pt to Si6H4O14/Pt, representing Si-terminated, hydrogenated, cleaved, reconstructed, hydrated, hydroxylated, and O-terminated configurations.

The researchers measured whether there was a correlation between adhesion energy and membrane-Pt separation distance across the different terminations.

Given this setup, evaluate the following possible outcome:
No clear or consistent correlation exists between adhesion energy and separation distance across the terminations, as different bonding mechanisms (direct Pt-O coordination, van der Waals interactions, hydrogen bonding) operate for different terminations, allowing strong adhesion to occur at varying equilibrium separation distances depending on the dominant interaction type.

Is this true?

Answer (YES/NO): NO